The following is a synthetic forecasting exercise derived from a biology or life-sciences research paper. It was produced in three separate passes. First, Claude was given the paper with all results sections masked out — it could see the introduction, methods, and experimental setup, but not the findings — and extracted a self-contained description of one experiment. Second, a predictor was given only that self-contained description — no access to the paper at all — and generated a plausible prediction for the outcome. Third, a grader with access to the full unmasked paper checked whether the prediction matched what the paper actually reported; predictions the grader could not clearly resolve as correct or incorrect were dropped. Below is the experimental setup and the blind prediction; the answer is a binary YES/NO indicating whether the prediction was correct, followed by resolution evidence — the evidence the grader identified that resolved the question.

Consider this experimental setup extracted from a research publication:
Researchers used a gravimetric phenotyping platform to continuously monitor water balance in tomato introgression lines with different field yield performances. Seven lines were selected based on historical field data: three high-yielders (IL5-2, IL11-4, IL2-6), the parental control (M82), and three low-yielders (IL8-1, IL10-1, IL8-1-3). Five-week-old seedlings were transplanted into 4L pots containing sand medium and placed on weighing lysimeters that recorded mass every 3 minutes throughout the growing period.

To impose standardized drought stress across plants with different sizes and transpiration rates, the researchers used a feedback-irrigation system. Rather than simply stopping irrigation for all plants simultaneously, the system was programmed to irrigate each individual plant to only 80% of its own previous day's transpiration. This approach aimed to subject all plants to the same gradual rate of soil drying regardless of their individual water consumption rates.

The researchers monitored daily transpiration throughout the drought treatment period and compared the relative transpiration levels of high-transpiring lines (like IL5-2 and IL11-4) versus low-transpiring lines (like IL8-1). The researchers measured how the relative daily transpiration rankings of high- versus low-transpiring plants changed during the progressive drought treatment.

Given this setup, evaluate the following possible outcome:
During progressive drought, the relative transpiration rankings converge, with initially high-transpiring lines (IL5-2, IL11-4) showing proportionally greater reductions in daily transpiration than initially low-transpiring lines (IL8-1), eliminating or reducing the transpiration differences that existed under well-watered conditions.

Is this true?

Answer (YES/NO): NO